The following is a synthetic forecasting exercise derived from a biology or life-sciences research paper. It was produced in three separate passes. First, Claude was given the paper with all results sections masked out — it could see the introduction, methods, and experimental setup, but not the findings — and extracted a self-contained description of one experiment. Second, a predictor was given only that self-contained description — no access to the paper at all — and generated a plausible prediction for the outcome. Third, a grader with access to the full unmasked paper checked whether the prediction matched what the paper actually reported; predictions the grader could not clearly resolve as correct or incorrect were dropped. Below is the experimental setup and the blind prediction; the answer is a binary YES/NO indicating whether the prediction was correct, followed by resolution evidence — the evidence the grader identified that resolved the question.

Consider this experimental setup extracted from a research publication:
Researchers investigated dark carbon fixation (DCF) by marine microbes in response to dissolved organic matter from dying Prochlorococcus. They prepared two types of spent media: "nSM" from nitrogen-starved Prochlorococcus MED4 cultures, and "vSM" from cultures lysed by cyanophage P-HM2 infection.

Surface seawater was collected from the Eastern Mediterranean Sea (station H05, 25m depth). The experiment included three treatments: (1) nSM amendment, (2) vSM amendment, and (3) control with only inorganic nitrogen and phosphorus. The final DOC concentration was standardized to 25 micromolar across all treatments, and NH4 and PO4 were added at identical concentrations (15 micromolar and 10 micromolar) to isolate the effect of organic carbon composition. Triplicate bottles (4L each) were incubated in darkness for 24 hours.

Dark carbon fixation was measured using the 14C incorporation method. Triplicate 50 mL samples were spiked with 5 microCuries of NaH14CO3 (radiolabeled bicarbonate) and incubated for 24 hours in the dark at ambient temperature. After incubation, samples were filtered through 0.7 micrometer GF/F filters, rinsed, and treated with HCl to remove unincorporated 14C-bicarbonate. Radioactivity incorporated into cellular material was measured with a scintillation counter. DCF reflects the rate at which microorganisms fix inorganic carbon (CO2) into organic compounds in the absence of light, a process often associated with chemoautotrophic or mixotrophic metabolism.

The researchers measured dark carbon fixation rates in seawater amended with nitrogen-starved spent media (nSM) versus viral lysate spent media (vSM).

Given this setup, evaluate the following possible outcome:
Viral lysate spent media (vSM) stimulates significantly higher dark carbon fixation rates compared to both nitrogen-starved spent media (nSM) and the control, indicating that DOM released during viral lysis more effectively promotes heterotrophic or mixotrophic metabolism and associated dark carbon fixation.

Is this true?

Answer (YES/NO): NO